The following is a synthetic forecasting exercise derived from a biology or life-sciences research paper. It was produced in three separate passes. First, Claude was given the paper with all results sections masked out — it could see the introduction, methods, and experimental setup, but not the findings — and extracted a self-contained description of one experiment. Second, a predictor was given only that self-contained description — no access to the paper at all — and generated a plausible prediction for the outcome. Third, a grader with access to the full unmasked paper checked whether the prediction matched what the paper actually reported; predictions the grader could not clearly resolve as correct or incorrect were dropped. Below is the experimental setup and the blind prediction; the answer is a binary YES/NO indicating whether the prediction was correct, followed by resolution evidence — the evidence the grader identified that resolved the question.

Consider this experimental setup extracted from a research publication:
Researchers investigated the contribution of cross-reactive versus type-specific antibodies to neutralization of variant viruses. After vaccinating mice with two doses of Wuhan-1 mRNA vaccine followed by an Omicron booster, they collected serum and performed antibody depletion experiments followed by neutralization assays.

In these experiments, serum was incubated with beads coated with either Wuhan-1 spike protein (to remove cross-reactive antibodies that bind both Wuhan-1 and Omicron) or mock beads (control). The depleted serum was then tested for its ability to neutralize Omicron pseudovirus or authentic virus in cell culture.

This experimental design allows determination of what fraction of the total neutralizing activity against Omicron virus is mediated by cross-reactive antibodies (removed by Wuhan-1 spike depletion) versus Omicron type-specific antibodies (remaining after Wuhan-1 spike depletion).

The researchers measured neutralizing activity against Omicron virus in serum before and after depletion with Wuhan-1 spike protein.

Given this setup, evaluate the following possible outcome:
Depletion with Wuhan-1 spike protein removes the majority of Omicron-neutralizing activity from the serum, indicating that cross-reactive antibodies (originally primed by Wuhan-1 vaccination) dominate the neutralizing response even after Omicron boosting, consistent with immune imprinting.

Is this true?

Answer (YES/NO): YES